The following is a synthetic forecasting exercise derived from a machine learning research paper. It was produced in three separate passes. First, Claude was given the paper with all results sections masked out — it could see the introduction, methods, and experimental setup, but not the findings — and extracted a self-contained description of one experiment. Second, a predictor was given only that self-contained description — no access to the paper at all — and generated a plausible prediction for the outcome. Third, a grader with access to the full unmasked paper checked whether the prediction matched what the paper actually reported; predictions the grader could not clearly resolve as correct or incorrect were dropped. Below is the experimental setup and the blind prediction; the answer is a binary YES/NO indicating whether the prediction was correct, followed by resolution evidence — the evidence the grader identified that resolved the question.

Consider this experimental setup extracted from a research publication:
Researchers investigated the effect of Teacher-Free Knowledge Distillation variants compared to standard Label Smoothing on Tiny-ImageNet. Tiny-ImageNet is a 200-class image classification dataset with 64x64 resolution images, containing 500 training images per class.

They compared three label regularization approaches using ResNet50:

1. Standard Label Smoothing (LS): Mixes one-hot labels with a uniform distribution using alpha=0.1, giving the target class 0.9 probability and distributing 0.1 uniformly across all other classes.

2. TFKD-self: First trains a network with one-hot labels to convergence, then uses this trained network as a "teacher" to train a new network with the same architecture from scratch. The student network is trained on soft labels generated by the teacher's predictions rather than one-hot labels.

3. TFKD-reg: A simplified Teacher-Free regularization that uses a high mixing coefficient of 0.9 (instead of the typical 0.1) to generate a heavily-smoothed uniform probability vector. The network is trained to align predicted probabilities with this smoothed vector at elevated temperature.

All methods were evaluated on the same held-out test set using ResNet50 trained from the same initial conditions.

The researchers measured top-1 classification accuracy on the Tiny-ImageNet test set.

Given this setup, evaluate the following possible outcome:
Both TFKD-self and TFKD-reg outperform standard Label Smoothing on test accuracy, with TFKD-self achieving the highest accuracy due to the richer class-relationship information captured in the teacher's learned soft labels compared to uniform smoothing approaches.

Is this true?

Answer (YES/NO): YES